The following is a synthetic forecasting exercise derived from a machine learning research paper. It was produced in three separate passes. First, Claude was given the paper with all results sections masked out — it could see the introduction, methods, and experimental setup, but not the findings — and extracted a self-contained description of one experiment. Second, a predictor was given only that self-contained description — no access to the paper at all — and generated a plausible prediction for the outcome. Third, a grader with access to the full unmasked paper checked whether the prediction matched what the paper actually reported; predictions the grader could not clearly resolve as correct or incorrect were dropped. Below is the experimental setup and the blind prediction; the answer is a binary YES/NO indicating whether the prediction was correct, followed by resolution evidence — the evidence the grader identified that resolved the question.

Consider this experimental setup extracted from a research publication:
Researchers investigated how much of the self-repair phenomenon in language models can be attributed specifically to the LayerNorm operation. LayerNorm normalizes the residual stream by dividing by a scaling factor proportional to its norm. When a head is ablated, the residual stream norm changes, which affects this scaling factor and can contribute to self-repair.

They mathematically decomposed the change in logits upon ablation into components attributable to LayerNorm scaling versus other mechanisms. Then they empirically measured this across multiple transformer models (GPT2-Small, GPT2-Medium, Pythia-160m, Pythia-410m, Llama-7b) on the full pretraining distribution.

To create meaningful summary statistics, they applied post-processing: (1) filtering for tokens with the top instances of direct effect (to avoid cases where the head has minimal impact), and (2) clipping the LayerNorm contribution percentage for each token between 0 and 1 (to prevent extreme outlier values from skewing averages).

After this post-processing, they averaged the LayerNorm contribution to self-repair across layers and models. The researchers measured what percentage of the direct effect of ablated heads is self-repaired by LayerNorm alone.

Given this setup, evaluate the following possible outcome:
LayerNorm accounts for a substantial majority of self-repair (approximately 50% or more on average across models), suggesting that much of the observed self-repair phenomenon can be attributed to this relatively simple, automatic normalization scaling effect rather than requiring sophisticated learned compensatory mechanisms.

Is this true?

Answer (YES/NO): NO